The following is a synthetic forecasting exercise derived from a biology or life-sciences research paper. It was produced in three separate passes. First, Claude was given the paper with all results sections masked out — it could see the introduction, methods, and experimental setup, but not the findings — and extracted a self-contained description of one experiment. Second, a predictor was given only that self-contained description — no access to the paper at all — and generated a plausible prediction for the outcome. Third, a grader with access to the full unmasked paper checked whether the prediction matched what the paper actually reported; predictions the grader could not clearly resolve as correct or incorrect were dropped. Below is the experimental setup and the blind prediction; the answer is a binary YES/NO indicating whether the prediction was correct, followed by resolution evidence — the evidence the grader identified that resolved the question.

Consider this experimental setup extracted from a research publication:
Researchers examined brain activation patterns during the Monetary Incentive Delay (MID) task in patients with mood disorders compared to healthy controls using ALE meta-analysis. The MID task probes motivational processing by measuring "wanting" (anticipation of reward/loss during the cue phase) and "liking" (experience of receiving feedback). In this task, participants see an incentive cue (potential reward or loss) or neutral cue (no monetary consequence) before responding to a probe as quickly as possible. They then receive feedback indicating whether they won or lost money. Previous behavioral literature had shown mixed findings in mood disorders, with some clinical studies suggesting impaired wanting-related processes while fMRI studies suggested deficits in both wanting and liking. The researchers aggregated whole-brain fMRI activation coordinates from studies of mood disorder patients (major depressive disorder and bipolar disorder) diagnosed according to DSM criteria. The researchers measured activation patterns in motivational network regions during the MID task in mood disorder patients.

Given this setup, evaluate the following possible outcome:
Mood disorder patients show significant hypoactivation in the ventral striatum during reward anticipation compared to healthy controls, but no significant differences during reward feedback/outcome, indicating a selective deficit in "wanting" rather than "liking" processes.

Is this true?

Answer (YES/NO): NO